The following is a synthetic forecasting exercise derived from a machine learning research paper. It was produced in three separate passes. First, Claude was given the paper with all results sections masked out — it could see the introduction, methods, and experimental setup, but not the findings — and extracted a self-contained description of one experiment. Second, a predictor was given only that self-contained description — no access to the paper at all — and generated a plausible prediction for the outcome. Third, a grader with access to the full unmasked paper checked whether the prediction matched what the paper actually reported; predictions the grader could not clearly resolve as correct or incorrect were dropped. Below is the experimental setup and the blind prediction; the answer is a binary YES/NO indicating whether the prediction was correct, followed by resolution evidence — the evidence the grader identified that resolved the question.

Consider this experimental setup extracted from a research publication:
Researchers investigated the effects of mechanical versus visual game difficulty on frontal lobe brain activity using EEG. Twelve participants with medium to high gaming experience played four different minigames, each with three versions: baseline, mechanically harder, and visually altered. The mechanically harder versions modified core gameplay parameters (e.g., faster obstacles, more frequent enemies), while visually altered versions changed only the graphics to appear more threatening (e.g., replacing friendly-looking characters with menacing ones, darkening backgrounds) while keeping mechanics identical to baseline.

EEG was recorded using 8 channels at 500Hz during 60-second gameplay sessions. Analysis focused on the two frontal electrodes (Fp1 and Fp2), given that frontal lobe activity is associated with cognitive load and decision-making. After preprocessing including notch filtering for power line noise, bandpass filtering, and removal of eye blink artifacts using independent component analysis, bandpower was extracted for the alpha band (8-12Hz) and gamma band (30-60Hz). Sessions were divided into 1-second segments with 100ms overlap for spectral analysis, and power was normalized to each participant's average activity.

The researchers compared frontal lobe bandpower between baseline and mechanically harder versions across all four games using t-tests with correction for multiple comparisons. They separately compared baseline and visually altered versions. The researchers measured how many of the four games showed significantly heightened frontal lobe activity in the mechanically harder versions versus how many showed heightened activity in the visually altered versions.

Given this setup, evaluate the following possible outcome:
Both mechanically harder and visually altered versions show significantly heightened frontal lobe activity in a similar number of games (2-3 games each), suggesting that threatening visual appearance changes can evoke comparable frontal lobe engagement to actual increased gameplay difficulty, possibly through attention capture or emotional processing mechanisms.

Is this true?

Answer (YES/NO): NO